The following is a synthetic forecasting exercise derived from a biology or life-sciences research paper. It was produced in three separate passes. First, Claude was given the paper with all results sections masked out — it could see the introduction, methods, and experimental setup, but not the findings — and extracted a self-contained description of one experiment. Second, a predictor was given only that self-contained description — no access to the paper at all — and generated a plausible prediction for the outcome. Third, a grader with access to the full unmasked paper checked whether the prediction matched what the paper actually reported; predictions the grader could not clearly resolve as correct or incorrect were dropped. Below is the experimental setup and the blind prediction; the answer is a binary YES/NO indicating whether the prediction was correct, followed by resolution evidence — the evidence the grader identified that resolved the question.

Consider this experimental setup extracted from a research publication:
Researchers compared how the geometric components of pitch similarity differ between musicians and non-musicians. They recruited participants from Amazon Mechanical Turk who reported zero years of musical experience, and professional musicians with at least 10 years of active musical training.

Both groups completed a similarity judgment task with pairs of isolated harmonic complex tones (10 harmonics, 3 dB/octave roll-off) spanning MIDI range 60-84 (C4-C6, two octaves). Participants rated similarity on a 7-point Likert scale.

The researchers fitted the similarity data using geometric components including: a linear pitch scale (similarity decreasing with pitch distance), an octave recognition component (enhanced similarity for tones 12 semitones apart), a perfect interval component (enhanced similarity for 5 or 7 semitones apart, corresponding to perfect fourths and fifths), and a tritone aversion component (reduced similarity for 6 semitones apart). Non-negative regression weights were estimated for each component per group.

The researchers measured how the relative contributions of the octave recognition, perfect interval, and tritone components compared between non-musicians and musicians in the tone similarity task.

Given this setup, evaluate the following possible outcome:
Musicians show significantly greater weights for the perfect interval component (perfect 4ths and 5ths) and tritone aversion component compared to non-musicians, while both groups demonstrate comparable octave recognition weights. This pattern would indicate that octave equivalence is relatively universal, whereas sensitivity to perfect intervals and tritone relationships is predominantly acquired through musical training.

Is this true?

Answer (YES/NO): NO